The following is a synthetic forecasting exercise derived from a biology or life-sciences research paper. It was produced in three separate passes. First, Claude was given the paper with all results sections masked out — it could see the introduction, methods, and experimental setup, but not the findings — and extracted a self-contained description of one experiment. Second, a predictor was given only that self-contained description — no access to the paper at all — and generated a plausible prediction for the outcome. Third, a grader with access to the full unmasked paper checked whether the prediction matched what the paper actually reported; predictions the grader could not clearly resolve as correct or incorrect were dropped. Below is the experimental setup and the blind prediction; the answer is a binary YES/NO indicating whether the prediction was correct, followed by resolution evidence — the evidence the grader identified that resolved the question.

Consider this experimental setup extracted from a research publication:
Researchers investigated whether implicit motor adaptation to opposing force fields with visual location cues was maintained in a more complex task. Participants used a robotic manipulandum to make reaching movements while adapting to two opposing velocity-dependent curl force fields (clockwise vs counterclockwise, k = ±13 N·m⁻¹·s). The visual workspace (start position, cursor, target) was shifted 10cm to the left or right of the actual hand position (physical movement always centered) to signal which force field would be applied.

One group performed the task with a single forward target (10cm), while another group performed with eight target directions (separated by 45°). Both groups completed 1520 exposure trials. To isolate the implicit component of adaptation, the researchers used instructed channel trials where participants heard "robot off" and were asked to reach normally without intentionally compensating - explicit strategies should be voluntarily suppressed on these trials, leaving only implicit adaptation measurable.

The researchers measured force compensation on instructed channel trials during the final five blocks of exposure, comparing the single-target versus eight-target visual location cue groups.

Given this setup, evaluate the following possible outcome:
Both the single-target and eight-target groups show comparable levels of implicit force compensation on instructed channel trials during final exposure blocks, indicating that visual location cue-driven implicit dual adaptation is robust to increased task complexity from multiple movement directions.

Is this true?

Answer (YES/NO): NO